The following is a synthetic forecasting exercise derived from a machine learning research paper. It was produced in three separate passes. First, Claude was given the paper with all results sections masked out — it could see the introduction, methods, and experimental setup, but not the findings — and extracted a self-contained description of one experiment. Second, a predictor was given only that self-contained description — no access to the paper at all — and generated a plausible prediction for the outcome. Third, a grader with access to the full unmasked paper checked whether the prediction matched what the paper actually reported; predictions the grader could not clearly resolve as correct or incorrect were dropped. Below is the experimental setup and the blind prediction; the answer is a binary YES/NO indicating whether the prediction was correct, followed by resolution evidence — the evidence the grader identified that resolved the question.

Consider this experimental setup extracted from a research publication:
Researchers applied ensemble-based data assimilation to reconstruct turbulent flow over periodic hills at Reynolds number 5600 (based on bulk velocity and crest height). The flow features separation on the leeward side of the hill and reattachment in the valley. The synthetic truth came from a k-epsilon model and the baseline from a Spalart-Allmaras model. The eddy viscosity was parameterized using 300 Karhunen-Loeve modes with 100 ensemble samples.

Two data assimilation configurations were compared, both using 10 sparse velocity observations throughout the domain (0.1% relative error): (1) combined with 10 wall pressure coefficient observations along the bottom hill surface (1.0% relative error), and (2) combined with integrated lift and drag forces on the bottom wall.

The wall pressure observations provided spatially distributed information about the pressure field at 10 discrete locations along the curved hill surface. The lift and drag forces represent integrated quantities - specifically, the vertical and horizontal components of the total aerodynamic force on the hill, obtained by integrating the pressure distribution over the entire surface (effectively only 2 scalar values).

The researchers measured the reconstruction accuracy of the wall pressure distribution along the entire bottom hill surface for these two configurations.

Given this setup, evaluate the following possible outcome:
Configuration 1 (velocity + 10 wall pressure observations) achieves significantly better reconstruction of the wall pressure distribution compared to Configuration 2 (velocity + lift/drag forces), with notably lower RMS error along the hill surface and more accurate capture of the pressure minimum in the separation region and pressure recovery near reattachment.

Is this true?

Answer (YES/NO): NO